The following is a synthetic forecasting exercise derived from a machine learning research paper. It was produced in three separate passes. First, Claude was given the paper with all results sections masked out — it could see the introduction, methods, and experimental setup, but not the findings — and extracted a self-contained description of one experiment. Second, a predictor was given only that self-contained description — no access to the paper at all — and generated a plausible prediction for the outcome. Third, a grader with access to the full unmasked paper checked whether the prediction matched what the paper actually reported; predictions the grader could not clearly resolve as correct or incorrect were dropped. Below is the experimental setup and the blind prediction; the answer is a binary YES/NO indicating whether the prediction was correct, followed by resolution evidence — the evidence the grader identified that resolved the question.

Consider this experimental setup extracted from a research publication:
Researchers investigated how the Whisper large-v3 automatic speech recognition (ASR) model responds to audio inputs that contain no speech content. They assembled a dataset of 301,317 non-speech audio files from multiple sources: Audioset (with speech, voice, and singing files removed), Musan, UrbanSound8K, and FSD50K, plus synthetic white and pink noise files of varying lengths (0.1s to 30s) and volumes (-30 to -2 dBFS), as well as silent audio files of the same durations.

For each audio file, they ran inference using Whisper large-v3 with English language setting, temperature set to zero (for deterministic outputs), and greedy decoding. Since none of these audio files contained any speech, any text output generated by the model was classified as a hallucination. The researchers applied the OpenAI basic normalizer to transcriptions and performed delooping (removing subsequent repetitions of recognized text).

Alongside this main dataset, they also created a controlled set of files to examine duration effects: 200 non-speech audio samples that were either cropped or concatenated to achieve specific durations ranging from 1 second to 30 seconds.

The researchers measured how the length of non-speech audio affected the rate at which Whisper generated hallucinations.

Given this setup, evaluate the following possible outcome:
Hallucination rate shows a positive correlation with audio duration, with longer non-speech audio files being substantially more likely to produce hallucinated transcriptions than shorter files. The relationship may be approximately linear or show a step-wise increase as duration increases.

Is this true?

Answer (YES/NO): NO